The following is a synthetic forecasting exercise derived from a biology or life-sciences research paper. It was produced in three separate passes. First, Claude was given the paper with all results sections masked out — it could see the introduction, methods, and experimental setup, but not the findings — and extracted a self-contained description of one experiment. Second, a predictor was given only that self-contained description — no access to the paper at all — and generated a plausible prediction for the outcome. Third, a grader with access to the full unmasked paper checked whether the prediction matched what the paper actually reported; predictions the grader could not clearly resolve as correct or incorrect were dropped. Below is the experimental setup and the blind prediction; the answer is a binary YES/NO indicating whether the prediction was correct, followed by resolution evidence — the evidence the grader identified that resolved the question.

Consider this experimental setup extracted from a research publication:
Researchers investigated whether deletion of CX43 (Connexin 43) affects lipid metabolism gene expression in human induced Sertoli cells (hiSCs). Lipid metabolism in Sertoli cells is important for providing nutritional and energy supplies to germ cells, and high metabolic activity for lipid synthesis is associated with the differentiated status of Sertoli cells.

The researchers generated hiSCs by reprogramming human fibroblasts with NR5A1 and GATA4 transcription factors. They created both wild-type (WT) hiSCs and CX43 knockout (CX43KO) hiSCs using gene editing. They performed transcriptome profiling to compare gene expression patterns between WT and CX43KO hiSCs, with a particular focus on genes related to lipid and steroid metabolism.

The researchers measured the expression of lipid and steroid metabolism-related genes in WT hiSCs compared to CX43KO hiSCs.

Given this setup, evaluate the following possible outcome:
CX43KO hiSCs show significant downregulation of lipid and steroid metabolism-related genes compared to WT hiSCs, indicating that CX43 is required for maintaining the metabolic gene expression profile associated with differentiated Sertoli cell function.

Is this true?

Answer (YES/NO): YES